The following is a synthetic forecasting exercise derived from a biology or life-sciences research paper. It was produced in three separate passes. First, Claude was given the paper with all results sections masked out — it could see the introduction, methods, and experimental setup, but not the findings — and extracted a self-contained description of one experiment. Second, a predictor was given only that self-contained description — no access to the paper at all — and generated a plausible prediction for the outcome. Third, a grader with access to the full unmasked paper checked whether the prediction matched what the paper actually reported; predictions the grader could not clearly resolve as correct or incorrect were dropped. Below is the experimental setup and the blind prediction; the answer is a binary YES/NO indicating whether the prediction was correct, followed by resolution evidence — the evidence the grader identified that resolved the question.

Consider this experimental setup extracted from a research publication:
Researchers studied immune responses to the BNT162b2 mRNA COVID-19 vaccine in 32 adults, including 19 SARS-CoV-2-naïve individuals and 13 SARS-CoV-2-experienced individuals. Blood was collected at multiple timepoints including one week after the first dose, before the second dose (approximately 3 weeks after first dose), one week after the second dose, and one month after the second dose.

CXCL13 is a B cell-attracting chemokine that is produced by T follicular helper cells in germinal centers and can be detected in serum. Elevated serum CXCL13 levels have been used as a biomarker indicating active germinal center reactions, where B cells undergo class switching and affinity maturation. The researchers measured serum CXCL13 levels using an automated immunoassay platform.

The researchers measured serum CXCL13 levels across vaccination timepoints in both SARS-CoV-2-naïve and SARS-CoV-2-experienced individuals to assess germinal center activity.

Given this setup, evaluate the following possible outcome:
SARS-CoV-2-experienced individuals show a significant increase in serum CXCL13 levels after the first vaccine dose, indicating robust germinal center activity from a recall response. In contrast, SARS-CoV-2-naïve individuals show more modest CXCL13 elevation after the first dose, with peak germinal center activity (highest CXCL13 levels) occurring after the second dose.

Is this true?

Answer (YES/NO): NO